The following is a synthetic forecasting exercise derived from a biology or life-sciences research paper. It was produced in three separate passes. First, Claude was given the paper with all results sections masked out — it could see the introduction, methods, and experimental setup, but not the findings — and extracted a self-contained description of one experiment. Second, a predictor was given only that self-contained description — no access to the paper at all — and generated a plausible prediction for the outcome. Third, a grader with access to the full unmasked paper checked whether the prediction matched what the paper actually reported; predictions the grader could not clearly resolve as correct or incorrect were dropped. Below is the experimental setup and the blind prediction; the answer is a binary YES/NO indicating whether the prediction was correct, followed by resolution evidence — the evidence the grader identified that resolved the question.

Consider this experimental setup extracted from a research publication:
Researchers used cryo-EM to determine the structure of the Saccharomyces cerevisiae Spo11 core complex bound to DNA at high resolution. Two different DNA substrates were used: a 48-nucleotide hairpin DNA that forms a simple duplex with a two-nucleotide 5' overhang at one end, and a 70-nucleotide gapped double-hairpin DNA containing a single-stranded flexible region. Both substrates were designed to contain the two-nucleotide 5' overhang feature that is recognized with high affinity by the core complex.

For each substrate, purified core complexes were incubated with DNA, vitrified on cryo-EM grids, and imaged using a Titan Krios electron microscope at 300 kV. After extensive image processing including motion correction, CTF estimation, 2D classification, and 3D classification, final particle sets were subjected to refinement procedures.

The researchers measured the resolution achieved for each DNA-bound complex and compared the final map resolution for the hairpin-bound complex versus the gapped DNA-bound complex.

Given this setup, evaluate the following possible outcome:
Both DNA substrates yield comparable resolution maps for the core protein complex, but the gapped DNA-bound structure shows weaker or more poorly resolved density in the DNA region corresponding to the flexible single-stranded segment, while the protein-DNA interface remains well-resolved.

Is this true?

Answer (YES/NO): NO